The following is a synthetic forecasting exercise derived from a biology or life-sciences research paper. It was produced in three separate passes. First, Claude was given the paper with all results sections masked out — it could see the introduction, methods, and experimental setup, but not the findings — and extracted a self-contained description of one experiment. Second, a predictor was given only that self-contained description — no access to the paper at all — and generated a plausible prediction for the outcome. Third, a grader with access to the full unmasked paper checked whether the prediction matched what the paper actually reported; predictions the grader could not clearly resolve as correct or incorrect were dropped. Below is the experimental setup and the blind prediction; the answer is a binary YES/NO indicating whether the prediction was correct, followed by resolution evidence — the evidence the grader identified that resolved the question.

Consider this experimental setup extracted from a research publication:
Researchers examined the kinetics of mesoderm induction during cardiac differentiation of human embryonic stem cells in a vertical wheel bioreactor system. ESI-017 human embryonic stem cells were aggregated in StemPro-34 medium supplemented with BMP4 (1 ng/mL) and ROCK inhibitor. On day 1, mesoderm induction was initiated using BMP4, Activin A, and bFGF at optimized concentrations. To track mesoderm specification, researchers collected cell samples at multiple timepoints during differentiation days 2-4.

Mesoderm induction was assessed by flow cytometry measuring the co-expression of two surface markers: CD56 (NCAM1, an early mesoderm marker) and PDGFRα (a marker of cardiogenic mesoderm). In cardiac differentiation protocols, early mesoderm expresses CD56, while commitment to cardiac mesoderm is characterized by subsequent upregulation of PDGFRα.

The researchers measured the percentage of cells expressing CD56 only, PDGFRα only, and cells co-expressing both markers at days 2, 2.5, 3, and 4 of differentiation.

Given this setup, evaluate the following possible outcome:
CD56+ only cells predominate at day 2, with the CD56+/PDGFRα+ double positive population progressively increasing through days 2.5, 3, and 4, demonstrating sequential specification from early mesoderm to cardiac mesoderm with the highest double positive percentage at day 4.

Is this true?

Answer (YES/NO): NO